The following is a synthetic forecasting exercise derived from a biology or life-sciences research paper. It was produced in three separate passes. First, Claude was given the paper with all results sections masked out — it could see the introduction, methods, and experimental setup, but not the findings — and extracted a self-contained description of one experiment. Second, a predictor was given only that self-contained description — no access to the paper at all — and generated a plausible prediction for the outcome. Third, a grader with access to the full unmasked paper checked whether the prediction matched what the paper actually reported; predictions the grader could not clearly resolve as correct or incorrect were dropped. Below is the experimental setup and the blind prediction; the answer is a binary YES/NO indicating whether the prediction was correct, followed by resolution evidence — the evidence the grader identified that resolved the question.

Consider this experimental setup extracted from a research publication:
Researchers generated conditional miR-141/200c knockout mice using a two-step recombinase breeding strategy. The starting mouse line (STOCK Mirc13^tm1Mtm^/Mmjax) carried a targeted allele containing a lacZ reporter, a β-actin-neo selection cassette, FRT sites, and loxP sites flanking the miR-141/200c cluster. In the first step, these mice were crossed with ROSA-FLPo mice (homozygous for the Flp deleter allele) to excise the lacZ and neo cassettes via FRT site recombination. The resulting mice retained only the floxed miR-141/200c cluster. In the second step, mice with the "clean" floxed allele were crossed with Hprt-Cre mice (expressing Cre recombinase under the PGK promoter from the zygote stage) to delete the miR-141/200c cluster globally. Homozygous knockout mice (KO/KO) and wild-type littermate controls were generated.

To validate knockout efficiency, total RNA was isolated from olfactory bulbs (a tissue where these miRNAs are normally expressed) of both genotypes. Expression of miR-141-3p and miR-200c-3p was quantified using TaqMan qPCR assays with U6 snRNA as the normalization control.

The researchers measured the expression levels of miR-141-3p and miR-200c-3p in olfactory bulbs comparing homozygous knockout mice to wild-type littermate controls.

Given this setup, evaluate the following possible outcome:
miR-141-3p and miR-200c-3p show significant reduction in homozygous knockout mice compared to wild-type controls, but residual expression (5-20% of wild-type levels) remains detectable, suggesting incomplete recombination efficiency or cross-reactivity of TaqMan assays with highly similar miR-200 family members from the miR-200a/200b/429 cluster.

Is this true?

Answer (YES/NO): NO